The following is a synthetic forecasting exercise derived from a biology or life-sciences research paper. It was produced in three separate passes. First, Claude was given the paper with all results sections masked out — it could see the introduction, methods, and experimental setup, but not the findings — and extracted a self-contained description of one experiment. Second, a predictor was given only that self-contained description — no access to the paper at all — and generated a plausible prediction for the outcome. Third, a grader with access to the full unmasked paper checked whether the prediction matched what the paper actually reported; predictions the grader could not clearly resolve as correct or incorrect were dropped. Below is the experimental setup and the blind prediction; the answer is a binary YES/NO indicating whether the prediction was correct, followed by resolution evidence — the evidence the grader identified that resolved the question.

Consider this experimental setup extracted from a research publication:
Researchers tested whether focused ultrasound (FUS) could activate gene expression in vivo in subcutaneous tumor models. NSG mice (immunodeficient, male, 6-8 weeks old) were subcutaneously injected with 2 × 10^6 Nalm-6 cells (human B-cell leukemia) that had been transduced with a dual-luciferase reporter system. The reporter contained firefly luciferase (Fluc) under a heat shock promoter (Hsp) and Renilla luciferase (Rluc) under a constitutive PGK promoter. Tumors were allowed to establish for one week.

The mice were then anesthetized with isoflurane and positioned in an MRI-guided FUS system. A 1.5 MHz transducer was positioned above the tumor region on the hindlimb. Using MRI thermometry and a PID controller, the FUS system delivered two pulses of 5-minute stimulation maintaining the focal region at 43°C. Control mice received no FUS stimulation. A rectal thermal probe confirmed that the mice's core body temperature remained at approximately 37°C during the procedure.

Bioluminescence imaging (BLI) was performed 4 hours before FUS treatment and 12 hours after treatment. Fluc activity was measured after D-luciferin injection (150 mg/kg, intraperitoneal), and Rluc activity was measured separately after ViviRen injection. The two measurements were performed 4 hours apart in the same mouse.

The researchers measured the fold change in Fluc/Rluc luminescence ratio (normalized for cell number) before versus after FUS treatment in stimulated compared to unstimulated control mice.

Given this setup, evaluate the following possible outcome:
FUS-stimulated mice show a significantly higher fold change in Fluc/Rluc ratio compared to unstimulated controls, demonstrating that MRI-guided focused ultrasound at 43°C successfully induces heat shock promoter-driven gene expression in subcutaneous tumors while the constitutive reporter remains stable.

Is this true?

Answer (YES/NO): YES